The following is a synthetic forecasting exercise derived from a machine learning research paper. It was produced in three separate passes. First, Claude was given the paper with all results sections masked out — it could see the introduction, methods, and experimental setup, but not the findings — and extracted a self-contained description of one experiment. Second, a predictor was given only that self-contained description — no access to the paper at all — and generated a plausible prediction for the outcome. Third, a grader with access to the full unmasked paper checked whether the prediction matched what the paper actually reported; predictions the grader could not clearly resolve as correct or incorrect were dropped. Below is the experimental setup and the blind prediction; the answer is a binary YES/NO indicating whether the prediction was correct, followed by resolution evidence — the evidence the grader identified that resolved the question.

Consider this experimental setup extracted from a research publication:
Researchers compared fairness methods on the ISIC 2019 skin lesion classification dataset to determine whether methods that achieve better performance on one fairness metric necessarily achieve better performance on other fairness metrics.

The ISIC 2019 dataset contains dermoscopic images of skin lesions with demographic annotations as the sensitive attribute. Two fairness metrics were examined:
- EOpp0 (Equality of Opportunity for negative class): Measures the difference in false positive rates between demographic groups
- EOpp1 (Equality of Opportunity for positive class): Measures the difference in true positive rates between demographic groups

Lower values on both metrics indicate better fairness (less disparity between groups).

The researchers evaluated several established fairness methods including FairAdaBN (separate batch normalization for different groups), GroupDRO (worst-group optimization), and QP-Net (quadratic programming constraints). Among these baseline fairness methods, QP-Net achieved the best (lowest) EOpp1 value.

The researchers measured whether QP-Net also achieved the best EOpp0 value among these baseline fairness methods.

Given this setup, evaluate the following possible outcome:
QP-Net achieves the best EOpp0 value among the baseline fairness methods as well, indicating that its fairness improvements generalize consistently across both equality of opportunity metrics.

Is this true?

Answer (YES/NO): NO